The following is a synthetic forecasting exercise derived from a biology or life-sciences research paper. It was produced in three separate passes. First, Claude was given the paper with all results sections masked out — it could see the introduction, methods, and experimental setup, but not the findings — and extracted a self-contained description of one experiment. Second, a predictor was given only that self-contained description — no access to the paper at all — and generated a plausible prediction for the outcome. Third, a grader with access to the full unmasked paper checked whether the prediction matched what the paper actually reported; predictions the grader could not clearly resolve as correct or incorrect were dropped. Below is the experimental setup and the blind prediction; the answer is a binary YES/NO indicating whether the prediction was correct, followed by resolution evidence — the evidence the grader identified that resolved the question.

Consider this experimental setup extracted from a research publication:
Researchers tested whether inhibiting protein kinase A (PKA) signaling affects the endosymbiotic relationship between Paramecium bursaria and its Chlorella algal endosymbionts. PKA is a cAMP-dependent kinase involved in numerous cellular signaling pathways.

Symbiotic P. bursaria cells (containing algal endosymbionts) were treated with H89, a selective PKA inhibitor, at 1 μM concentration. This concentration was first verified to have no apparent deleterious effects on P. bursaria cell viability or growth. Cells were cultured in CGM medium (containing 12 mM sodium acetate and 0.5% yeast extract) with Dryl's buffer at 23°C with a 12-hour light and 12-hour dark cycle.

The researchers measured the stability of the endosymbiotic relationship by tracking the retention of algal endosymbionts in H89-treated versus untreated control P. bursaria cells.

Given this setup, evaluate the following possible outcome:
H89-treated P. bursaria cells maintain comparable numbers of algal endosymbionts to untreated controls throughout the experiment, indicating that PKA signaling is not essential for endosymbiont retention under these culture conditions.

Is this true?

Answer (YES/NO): NO